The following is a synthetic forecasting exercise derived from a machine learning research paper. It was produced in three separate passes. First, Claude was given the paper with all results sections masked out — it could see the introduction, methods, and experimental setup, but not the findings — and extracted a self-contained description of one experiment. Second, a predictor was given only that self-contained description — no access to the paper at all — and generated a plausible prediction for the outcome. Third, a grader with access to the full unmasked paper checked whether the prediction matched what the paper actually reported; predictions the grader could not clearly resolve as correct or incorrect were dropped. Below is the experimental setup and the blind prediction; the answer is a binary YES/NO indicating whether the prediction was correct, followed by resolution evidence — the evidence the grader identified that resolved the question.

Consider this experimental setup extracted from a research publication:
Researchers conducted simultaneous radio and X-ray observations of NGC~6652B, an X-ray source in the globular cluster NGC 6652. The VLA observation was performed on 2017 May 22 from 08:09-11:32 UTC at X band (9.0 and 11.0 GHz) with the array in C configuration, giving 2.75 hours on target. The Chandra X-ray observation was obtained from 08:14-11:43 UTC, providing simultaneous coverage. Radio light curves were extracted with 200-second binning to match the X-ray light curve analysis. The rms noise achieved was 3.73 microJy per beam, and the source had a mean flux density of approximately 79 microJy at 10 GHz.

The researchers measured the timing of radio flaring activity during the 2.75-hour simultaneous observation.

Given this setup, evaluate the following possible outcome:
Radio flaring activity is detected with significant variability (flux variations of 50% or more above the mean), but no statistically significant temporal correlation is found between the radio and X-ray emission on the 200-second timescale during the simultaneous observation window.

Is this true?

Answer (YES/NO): NO